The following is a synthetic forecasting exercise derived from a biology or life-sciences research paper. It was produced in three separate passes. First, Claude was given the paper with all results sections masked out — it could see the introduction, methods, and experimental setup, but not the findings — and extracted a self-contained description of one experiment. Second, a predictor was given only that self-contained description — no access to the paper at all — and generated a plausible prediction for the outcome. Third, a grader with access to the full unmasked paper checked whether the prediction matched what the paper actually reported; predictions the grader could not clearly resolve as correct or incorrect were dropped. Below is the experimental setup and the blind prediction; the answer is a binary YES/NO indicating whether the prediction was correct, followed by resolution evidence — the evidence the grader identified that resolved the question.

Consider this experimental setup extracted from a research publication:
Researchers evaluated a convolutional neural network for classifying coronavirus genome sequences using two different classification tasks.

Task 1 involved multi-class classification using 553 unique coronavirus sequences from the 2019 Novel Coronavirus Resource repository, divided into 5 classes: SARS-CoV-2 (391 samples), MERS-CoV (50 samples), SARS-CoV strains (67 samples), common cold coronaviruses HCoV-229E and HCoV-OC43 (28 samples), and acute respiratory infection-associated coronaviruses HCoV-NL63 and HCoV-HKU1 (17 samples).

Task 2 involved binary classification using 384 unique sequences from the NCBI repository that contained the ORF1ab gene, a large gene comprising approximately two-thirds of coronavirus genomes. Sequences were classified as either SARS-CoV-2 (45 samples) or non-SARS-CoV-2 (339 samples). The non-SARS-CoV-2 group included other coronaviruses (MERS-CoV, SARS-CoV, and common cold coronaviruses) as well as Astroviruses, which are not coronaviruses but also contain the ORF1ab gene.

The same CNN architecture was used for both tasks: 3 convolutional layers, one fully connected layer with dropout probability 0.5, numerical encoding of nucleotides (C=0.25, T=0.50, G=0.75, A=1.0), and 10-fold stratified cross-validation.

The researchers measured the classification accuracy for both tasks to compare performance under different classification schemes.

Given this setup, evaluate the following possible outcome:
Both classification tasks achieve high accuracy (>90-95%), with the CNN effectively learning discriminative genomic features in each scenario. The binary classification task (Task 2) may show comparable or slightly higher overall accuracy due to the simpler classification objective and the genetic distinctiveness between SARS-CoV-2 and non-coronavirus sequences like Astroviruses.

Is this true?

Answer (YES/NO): NO